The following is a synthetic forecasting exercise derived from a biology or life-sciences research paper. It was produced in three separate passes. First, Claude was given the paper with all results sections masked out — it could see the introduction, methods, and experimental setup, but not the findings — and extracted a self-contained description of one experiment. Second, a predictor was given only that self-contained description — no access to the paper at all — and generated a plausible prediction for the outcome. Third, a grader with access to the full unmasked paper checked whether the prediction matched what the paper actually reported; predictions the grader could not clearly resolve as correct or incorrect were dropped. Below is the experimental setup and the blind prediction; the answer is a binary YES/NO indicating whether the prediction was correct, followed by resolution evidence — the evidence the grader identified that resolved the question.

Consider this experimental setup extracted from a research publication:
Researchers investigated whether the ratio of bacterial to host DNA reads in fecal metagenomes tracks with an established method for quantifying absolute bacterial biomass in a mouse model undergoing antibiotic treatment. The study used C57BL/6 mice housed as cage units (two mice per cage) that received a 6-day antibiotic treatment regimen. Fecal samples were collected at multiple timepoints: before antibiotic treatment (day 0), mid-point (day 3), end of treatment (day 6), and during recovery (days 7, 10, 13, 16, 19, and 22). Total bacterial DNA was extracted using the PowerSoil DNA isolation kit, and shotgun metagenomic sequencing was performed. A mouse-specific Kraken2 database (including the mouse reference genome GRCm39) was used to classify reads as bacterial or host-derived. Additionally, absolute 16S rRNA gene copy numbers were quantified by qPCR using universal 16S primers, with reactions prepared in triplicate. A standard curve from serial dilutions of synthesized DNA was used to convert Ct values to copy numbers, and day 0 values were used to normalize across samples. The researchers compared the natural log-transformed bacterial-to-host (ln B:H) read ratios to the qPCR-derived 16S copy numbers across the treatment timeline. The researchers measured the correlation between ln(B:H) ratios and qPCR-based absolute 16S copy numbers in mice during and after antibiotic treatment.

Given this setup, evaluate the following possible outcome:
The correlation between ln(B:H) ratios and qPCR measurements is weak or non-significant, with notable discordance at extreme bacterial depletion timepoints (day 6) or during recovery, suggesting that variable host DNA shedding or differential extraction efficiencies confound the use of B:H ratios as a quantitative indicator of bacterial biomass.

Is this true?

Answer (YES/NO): NO